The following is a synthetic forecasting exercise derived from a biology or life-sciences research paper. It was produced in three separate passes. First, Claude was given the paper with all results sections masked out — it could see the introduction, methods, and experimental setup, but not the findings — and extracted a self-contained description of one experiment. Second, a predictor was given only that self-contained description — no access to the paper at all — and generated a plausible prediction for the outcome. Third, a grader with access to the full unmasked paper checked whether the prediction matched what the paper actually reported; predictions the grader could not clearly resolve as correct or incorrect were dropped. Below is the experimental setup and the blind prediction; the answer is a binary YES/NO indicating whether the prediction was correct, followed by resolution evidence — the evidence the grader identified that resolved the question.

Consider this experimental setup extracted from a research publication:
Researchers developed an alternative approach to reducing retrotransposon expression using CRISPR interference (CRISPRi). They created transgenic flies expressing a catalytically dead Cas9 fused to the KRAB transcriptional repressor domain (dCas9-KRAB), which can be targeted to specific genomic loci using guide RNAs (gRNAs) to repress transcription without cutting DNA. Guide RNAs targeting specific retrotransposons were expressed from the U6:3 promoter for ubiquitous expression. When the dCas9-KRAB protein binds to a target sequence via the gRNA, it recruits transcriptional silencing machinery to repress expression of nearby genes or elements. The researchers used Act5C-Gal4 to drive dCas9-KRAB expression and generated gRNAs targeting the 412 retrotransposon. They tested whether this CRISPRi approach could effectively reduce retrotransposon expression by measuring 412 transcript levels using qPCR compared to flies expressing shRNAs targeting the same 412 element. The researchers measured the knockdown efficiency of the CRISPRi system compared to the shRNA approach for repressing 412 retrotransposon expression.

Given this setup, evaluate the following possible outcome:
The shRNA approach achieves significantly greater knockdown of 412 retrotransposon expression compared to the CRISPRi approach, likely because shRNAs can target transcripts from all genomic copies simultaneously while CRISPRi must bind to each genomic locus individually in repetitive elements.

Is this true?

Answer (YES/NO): NO